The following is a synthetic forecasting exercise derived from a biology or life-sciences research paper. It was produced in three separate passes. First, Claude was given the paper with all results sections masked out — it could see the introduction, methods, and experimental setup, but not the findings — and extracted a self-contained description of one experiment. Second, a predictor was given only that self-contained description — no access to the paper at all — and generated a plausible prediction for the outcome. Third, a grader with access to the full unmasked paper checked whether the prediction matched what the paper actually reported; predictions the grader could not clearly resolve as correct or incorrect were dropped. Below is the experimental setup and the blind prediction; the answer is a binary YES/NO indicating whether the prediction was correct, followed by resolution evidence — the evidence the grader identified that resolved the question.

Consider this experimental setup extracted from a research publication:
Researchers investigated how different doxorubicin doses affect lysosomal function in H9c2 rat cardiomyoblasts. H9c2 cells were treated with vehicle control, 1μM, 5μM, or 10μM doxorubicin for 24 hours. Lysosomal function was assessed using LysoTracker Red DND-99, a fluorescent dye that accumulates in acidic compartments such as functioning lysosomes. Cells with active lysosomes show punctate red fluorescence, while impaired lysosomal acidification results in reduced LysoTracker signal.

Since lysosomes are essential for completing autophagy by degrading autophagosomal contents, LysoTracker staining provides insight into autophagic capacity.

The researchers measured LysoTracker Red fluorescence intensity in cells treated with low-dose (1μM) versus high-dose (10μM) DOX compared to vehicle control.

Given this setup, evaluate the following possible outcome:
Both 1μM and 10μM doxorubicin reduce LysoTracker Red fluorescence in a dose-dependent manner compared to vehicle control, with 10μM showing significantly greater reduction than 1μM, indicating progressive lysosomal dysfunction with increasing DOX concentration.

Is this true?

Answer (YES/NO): NO